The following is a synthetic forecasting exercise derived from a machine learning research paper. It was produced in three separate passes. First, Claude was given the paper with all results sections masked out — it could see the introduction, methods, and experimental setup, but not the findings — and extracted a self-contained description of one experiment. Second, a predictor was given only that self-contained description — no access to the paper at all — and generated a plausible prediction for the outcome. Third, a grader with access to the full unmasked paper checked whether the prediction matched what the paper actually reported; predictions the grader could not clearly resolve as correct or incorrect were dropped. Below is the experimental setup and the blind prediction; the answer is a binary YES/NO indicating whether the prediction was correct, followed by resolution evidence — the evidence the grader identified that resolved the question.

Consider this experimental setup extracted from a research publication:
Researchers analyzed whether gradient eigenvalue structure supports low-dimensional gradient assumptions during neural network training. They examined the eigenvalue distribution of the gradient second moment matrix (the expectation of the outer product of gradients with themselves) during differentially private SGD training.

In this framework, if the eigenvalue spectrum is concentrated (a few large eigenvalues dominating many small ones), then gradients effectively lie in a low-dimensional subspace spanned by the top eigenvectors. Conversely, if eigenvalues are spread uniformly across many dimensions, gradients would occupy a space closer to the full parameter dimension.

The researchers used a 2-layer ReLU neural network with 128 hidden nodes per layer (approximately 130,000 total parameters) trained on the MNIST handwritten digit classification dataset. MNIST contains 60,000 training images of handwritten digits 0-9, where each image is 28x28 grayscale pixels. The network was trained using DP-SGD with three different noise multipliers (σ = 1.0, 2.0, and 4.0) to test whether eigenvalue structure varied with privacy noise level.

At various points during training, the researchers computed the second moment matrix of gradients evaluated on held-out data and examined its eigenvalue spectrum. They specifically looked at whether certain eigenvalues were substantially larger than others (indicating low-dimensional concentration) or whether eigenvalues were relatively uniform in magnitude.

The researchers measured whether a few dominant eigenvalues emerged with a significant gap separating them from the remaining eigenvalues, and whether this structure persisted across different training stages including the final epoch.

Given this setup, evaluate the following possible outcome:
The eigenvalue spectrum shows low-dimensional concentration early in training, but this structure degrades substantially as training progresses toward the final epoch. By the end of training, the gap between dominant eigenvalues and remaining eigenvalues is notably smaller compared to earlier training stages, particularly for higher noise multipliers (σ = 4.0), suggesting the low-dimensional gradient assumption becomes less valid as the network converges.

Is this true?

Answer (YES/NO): NO